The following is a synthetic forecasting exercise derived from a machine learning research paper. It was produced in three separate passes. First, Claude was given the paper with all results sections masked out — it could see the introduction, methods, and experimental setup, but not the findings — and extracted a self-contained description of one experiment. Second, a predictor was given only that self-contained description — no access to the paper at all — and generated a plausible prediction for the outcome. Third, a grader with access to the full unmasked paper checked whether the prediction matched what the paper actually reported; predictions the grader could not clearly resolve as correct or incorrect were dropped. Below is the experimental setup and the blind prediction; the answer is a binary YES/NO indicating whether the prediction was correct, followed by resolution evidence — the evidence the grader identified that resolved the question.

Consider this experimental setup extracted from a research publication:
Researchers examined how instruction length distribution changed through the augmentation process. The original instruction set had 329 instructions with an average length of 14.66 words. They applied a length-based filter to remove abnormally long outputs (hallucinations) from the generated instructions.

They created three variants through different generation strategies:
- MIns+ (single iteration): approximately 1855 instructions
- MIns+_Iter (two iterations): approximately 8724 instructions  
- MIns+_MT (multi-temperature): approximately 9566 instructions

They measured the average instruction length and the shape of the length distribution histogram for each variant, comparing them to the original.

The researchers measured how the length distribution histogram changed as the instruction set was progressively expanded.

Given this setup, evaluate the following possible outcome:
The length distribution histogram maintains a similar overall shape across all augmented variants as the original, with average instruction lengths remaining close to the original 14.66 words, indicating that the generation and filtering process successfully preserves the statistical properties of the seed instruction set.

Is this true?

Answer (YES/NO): NO